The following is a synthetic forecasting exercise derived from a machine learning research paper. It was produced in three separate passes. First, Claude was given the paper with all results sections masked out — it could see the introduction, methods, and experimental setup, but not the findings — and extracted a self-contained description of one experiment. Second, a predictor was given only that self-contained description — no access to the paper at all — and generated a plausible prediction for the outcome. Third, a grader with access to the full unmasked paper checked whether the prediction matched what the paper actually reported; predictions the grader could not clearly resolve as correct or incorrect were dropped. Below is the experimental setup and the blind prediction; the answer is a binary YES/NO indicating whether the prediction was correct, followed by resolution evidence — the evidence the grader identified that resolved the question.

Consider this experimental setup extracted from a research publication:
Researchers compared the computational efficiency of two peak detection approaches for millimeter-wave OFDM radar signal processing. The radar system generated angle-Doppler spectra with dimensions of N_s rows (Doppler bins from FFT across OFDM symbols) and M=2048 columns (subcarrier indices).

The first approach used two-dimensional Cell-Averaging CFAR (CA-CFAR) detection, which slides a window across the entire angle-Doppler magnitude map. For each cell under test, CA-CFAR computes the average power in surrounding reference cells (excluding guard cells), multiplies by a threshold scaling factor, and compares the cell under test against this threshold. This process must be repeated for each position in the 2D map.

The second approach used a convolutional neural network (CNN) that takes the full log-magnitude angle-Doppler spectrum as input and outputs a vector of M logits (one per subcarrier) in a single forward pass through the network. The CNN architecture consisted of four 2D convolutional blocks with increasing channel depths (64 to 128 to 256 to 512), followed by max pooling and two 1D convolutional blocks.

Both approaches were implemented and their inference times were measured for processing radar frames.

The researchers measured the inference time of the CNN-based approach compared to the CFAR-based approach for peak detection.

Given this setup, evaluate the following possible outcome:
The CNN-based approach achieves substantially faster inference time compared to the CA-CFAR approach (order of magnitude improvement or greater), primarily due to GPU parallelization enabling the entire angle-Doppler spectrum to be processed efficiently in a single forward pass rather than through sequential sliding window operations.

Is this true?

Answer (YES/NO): YES